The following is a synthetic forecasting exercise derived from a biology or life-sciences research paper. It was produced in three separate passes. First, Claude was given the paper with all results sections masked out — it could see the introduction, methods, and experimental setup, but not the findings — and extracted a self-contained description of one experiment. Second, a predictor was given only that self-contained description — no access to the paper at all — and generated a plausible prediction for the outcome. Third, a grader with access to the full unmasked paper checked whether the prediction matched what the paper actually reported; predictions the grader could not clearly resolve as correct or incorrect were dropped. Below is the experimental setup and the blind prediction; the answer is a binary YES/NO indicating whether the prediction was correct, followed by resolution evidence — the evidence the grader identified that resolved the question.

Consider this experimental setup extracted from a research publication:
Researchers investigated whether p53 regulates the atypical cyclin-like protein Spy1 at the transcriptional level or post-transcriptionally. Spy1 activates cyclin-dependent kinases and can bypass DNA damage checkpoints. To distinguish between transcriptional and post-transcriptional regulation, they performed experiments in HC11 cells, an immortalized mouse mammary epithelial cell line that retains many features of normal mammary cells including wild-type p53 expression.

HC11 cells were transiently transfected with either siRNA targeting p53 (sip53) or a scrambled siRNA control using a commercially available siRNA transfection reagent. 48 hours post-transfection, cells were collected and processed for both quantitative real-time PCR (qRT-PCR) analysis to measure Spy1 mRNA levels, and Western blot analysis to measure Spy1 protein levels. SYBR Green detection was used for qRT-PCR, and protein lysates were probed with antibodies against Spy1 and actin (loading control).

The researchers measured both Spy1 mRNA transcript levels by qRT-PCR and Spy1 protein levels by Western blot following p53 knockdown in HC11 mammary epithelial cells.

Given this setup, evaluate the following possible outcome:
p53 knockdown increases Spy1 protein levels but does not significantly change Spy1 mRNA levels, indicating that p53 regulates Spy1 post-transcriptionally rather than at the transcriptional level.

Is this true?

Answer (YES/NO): YES